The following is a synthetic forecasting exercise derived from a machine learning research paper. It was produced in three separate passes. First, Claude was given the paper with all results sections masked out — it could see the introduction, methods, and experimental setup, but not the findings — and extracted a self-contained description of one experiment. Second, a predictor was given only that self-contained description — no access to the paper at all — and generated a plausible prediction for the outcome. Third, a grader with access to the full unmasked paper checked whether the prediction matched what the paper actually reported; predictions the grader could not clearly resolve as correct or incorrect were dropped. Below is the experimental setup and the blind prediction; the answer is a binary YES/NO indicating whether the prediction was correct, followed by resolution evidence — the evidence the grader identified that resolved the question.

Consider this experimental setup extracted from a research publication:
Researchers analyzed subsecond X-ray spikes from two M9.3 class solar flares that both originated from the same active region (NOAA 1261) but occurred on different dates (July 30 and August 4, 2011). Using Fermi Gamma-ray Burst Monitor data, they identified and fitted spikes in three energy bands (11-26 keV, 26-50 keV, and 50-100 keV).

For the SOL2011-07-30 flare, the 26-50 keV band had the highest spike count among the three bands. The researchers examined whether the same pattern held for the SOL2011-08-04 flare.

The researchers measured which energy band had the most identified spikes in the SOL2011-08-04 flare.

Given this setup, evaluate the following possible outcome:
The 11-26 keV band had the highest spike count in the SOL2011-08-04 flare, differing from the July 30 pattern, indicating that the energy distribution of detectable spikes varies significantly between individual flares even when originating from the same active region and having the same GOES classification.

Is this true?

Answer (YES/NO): NO